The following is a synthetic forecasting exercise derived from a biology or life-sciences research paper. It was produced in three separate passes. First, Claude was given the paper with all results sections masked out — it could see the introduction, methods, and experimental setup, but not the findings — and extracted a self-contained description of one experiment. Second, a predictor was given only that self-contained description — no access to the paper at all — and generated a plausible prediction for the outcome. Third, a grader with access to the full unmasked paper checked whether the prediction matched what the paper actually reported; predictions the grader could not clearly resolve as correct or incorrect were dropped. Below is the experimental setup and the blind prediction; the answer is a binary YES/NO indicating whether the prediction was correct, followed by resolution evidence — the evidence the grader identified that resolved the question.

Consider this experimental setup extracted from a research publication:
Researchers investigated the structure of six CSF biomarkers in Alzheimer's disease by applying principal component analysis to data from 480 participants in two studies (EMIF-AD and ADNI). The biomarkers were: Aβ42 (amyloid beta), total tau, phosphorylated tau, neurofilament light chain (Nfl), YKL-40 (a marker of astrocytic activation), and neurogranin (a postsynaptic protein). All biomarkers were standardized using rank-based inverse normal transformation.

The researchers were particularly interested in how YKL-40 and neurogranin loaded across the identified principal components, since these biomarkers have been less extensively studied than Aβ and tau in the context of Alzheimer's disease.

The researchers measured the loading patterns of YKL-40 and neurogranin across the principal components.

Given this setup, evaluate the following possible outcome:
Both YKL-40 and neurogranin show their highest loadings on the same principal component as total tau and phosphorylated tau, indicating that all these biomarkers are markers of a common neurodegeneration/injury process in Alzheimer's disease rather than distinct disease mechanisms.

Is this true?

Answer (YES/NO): NO